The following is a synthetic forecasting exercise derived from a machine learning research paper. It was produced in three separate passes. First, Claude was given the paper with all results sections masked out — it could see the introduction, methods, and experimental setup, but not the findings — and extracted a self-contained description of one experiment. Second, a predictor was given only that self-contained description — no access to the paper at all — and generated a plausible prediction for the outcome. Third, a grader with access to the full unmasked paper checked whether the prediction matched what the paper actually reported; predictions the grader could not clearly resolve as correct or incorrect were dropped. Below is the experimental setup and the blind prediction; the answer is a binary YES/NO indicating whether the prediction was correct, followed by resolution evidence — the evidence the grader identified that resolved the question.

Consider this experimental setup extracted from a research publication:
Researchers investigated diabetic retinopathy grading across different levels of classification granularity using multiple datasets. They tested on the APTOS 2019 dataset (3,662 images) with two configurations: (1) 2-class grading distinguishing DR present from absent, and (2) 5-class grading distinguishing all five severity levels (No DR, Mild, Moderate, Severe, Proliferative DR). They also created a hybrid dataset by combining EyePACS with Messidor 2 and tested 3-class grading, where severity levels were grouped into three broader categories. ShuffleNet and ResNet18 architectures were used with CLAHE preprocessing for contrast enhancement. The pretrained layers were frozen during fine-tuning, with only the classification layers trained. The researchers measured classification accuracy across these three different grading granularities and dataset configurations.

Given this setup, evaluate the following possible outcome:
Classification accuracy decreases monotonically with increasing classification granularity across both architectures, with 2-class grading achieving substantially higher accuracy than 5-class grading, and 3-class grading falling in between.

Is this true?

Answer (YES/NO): NO